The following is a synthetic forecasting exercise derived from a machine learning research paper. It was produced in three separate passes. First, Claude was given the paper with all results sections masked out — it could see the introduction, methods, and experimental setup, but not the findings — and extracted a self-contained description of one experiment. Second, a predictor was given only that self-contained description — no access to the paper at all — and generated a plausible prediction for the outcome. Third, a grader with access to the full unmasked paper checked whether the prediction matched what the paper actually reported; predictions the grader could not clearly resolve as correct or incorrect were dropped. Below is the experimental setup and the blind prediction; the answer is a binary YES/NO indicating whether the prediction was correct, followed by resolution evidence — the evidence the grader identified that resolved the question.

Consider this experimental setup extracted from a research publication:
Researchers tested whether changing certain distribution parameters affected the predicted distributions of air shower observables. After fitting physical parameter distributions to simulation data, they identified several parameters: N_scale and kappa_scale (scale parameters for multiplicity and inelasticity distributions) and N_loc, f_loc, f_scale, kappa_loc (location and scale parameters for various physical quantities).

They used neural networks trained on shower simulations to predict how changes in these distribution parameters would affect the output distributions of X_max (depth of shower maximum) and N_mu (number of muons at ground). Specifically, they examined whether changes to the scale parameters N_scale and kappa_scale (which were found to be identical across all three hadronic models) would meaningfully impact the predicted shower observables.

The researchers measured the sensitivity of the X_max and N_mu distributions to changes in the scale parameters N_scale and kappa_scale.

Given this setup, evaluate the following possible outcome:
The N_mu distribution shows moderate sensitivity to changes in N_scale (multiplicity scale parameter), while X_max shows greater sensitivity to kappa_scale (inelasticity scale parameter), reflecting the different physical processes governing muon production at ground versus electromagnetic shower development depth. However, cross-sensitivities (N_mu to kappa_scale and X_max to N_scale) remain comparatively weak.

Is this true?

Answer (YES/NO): NO